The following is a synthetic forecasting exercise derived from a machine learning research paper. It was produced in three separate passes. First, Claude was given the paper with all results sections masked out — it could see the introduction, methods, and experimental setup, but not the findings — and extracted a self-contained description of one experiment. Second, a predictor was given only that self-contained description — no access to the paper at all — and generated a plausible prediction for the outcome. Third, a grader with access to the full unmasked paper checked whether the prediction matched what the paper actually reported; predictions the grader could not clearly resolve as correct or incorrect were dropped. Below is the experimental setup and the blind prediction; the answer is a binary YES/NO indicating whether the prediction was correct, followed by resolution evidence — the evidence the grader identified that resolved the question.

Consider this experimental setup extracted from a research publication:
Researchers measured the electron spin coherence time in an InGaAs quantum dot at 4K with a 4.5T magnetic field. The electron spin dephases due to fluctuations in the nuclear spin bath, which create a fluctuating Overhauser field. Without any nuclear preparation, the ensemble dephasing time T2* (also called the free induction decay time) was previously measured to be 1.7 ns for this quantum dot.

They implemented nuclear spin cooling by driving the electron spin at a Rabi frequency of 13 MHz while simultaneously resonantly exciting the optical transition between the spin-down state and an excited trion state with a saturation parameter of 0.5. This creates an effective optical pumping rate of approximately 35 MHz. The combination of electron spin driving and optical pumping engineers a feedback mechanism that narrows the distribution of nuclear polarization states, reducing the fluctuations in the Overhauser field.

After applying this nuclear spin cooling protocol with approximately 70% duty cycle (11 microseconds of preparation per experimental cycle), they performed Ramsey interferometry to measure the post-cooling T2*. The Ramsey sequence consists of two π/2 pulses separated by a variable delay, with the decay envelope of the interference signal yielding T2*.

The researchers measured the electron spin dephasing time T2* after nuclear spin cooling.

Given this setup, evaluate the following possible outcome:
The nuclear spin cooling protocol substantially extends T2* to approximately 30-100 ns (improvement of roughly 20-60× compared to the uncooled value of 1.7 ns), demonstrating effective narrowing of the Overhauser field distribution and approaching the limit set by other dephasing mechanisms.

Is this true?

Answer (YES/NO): NO